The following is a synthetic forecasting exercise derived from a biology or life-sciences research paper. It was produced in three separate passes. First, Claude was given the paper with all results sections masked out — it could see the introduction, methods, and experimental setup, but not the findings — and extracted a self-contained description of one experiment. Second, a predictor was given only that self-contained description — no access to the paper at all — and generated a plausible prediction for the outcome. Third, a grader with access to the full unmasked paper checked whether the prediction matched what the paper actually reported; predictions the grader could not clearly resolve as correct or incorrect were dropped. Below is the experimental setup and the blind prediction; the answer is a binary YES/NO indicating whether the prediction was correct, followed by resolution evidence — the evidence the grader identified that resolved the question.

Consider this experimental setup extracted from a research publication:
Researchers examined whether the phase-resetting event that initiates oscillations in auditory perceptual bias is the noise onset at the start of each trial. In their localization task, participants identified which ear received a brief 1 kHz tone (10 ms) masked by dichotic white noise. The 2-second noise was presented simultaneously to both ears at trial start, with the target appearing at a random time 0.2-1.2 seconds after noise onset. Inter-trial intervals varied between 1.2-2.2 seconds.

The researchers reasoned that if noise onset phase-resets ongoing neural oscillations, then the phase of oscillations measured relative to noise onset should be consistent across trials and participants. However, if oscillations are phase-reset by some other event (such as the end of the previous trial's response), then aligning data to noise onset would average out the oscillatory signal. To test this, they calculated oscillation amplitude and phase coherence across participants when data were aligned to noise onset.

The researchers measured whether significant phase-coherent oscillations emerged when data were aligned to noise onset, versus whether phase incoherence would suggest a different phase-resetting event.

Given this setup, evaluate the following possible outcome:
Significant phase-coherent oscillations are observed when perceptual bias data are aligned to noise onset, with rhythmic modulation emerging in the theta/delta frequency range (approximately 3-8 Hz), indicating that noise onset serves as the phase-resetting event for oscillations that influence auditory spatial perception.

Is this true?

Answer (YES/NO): NO